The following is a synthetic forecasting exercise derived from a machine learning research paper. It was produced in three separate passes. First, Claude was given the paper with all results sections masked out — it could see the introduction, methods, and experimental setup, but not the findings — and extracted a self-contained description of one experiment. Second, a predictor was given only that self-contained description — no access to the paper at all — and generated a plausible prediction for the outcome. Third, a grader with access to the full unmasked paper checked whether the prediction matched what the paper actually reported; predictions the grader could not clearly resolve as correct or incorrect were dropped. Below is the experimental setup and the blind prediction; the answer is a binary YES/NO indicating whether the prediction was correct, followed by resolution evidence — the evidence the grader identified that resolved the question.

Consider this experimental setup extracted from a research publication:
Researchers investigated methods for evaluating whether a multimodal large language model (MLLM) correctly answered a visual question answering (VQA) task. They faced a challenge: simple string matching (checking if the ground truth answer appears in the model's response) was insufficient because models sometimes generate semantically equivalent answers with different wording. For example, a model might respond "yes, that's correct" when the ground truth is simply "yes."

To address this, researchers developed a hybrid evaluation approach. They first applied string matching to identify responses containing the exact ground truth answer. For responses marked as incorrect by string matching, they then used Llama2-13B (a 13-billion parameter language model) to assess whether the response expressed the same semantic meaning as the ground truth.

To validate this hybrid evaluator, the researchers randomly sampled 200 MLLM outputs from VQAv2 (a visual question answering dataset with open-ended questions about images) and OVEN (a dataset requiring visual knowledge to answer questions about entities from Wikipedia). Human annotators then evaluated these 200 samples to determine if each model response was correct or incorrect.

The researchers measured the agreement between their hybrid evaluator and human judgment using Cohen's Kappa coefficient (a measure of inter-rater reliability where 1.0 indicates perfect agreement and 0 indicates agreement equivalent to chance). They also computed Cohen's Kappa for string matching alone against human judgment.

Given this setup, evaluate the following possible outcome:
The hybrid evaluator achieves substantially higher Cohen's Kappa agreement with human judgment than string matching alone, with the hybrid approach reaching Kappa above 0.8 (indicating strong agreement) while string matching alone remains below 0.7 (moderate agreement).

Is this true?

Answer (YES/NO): NO